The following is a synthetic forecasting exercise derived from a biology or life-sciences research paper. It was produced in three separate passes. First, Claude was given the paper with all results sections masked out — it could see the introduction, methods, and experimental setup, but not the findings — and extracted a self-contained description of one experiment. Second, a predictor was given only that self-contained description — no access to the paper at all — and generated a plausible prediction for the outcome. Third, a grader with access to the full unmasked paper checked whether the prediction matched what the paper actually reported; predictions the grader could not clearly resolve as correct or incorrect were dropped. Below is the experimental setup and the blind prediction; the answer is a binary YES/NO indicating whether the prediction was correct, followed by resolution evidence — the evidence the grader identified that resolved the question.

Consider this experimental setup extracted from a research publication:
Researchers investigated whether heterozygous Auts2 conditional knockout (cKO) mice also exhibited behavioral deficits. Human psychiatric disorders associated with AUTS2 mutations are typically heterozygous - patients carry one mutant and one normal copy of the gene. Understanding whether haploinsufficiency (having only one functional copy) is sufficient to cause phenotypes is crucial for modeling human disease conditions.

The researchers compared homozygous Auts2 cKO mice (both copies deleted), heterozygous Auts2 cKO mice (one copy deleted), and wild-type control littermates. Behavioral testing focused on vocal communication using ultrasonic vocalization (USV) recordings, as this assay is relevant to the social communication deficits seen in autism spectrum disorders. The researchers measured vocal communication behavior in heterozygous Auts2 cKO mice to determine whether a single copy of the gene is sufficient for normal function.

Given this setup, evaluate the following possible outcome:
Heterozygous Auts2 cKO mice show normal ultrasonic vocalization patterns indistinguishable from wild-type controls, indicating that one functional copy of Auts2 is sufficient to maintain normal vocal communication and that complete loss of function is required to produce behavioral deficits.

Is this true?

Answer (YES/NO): NO